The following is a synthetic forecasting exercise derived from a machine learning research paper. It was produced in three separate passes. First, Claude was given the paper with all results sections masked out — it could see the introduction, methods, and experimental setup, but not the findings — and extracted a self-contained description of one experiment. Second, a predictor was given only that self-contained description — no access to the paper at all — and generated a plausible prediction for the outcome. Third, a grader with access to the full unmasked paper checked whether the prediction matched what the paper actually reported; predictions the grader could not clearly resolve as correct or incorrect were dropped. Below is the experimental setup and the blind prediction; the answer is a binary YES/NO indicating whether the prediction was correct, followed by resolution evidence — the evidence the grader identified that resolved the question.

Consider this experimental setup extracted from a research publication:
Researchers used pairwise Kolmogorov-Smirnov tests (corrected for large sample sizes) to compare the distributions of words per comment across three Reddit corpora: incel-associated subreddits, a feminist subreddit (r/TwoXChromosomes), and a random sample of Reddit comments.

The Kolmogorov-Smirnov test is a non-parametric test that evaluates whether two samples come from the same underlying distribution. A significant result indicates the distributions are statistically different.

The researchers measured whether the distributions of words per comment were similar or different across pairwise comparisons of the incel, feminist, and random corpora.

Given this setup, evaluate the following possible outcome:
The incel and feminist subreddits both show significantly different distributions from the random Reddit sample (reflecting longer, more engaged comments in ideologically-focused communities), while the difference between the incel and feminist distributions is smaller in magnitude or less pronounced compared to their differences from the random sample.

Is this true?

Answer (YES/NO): NO